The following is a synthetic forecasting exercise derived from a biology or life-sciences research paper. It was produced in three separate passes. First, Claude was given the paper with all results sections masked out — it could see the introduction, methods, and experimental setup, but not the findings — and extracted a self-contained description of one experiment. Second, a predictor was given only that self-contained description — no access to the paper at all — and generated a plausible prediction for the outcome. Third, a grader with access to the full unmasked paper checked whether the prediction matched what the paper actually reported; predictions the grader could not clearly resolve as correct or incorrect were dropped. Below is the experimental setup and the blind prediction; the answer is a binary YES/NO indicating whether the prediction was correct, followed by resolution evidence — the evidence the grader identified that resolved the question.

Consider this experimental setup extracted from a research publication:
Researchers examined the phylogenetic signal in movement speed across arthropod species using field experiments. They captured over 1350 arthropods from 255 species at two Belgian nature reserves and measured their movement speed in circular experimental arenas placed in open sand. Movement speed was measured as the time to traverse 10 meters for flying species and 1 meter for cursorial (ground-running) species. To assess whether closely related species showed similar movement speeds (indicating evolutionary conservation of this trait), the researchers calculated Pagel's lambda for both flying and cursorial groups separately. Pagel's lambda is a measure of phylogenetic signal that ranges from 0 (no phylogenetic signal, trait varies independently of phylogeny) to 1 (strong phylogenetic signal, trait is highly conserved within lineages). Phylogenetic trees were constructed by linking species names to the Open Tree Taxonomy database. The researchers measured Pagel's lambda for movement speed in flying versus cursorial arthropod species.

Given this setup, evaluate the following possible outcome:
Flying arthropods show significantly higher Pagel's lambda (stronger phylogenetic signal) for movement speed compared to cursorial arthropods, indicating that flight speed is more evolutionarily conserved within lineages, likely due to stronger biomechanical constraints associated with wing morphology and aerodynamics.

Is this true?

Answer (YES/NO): YES